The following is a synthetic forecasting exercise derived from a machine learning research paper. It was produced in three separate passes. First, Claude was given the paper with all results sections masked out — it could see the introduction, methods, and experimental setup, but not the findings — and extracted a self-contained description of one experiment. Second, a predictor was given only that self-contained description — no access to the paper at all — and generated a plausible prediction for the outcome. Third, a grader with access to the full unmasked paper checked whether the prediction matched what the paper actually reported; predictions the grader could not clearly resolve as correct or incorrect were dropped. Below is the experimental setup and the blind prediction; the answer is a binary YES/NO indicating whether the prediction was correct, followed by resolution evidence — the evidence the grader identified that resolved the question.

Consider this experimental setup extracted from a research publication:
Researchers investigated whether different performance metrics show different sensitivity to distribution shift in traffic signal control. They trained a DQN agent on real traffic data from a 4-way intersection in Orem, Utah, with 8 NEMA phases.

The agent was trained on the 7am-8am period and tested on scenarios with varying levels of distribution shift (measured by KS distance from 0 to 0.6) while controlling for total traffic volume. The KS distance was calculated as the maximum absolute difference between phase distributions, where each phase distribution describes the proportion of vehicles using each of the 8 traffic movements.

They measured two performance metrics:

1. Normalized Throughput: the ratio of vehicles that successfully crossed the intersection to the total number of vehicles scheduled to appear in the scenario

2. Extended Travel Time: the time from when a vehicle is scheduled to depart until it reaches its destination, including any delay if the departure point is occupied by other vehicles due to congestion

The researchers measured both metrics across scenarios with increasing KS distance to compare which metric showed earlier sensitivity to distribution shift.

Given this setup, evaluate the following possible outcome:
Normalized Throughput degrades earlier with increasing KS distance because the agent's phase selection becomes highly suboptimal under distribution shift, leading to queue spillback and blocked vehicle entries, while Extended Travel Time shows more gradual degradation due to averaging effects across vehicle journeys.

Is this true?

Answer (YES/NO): NO